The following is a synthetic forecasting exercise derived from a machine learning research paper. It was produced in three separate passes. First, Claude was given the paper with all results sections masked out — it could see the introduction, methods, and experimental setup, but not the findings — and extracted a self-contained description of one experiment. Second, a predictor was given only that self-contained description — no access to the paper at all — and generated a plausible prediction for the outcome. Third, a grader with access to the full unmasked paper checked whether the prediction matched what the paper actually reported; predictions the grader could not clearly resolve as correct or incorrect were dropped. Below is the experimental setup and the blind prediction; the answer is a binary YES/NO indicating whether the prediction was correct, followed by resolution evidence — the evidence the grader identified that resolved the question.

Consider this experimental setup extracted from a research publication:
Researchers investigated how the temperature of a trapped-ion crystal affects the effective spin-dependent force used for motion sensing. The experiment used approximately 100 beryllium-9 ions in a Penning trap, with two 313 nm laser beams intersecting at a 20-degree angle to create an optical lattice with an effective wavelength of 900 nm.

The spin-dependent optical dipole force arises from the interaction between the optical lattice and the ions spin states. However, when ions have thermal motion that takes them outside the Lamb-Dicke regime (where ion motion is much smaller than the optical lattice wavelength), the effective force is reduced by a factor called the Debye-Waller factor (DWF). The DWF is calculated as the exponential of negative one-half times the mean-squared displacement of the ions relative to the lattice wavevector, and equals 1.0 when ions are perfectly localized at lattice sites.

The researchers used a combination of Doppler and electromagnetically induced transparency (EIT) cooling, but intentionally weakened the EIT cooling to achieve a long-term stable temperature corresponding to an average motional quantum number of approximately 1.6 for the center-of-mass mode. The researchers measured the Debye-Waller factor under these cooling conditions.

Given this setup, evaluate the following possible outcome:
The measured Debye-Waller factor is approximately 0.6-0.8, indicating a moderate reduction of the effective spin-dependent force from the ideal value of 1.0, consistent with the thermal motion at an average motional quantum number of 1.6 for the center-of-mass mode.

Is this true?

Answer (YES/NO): NO